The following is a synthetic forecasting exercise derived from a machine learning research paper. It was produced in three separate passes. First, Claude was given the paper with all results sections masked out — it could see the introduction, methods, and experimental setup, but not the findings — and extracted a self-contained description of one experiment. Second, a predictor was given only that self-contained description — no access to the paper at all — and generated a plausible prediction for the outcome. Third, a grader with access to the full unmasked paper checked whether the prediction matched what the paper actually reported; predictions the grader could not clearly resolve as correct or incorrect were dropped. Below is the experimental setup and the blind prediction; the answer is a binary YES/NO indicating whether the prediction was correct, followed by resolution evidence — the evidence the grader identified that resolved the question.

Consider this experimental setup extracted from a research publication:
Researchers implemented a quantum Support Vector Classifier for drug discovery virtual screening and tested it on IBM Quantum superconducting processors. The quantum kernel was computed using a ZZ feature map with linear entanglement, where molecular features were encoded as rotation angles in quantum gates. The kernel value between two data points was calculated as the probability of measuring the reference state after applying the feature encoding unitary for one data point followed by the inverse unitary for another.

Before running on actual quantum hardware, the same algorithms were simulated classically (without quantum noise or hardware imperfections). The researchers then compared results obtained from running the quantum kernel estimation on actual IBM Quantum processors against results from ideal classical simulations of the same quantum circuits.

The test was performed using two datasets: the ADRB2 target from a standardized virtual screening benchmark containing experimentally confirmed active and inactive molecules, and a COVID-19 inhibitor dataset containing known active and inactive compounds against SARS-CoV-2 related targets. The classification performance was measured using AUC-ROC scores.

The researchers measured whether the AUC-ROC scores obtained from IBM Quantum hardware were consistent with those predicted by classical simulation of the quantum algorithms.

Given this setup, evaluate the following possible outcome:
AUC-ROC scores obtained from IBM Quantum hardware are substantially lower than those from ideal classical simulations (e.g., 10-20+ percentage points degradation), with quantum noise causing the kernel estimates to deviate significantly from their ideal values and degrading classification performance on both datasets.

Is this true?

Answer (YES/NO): NO